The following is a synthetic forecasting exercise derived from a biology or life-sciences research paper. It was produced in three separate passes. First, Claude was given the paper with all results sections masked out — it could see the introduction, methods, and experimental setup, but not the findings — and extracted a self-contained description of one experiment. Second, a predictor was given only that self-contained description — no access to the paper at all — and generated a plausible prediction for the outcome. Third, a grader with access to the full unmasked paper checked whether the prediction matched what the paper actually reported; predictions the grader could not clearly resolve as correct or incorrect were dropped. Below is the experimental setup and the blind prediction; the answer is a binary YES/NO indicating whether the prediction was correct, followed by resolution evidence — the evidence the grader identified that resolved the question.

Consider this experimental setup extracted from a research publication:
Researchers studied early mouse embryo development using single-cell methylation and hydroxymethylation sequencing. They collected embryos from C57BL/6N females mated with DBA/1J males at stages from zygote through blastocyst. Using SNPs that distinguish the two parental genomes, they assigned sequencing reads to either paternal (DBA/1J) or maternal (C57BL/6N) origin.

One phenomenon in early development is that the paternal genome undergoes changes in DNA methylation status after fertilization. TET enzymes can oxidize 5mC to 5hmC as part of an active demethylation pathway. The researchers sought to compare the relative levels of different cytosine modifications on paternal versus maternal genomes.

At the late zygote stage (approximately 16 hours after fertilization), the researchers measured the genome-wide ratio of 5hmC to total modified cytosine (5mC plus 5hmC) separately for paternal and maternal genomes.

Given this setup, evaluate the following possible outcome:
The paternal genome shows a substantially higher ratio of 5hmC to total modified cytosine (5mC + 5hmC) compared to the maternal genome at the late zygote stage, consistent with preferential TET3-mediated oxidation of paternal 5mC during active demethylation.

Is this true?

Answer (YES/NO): YES